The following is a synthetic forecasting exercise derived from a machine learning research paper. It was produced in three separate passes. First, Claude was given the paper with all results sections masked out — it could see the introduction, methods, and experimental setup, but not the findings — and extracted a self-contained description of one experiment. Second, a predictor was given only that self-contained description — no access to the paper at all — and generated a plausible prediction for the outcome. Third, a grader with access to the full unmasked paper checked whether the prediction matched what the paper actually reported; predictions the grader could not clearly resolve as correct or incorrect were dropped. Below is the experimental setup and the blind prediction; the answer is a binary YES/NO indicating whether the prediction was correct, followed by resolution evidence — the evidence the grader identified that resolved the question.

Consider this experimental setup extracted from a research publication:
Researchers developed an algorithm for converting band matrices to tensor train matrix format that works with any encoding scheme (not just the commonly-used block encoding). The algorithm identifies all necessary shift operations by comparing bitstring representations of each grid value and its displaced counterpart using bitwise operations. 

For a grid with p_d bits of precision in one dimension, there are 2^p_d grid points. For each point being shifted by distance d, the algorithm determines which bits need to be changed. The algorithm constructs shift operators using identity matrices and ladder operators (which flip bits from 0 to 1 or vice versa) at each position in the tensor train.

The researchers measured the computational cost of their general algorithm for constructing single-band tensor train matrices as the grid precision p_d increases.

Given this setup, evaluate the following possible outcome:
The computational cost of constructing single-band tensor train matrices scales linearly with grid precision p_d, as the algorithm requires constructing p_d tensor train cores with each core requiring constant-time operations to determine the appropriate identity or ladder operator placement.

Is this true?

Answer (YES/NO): NO